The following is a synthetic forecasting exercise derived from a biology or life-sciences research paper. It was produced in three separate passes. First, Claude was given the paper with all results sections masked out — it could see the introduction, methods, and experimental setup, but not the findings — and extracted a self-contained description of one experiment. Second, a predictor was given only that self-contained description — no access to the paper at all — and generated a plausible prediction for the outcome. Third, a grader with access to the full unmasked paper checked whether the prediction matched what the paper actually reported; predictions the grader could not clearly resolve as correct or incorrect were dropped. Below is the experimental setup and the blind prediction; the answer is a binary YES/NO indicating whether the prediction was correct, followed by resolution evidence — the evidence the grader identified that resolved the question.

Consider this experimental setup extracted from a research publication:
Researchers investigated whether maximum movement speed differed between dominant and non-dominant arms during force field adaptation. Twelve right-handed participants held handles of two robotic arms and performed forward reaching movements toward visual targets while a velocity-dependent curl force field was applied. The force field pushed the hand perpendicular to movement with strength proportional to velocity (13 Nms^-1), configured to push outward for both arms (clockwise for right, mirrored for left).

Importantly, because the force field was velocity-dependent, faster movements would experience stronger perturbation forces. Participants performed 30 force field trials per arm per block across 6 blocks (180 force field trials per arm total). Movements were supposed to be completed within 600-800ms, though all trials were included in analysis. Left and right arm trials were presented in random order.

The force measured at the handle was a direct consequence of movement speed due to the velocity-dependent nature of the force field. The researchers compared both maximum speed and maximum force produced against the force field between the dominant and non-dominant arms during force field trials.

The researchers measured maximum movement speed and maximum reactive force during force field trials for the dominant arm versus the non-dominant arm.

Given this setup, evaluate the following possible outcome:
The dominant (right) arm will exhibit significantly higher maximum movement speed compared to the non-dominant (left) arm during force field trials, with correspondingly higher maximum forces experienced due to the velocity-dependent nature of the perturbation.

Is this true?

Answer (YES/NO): NO